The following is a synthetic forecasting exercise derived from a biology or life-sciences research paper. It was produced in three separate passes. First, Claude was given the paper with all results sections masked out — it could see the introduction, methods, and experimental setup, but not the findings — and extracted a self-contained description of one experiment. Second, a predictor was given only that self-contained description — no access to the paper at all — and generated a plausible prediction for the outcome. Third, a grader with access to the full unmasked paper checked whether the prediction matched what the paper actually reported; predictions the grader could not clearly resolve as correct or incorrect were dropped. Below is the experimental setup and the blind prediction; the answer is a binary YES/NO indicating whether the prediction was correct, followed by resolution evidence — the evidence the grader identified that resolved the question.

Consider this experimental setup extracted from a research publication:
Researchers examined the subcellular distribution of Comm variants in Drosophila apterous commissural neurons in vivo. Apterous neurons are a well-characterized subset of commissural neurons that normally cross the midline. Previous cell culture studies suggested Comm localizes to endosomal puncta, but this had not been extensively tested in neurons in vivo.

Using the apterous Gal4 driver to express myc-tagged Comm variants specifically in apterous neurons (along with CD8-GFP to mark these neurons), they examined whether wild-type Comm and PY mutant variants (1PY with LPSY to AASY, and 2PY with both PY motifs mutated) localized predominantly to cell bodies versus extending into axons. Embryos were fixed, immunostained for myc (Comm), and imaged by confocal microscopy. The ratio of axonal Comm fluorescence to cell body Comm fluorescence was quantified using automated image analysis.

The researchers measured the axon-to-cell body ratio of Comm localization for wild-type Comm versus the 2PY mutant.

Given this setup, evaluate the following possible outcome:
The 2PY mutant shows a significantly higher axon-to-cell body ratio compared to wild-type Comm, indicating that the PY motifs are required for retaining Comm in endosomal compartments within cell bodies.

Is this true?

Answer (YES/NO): YES